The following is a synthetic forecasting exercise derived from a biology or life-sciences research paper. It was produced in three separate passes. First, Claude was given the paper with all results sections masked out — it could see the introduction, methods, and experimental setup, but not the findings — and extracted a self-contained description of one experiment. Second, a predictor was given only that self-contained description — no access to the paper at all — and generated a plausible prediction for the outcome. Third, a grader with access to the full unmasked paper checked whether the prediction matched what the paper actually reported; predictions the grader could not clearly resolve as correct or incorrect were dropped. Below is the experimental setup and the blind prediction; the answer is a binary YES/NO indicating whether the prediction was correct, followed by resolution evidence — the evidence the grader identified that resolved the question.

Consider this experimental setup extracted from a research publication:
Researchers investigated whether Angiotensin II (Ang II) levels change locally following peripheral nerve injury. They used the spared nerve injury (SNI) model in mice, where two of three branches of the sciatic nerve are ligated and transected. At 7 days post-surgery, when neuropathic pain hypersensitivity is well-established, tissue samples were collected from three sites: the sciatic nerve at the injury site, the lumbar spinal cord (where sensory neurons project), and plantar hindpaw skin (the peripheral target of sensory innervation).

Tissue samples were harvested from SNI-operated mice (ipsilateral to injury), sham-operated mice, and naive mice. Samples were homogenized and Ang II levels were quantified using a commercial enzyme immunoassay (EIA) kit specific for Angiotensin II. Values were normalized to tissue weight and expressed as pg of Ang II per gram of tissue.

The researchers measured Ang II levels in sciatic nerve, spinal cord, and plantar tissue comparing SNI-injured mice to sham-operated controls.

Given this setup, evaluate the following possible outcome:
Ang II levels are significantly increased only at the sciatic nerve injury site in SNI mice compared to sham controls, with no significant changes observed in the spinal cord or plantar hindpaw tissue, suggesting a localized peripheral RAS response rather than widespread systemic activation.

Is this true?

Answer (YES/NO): YES